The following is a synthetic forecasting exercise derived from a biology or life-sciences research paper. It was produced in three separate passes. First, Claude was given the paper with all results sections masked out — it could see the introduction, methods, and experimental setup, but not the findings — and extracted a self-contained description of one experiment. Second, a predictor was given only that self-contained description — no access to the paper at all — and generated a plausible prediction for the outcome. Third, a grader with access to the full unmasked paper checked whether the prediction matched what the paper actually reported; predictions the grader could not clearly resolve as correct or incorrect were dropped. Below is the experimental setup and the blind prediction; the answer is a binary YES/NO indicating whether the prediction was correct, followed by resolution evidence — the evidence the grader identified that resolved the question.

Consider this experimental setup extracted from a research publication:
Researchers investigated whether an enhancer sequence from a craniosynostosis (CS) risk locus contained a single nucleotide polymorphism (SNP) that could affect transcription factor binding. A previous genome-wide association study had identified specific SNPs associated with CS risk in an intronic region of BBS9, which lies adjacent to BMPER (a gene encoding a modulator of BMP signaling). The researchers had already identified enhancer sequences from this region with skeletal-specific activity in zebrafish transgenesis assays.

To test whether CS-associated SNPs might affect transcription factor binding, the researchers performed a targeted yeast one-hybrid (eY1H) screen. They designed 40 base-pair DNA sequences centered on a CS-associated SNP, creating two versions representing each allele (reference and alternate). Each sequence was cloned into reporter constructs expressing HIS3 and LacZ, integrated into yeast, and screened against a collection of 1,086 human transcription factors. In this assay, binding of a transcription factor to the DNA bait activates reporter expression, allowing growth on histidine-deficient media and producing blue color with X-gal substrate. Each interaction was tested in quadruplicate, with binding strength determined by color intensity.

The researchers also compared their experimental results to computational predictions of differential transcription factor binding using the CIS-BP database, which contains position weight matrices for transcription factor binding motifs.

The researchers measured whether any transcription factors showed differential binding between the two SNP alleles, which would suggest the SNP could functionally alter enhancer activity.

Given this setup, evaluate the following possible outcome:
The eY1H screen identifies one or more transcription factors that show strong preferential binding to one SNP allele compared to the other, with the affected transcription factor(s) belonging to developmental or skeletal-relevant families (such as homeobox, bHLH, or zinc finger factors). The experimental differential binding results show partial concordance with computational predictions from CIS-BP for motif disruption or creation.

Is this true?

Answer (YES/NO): NO